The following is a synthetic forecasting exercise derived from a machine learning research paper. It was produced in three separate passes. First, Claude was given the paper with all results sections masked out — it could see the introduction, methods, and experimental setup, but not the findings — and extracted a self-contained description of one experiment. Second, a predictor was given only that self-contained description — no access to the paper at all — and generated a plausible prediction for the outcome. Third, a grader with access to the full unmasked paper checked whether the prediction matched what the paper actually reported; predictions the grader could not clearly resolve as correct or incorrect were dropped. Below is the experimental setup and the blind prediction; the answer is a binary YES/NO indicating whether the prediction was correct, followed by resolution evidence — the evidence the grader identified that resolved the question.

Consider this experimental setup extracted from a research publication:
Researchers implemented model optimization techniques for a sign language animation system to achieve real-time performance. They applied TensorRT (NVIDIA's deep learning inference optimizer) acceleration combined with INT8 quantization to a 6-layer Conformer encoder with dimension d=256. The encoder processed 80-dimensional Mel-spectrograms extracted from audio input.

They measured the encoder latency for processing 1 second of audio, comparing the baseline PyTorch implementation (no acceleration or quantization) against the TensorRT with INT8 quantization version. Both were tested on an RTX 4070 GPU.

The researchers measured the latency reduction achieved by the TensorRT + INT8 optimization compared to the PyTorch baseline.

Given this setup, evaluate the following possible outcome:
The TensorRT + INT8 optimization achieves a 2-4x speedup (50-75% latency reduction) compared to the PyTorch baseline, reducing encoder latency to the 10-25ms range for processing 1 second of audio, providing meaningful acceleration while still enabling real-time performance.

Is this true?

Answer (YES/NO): NO